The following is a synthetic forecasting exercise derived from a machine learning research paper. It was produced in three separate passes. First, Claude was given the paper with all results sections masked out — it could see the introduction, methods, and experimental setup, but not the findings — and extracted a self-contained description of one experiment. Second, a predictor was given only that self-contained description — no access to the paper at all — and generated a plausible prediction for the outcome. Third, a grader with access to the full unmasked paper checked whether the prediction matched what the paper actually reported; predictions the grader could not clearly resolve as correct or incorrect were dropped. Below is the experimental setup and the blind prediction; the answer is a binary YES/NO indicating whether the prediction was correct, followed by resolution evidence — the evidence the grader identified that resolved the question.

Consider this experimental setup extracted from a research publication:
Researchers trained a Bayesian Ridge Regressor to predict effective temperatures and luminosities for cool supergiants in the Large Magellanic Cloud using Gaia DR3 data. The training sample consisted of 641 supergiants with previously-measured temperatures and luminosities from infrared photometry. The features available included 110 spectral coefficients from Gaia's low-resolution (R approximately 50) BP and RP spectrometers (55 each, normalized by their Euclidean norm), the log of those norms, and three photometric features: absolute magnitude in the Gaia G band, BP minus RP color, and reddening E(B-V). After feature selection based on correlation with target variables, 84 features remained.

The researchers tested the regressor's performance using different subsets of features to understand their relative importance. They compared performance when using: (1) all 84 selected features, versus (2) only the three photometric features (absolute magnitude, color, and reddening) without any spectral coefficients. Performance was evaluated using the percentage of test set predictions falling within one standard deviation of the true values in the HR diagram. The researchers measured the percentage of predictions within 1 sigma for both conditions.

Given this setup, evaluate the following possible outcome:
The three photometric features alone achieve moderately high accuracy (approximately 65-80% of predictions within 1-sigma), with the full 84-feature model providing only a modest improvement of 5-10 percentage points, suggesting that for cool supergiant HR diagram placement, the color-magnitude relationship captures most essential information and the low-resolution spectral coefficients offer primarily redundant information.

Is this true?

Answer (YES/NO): NO